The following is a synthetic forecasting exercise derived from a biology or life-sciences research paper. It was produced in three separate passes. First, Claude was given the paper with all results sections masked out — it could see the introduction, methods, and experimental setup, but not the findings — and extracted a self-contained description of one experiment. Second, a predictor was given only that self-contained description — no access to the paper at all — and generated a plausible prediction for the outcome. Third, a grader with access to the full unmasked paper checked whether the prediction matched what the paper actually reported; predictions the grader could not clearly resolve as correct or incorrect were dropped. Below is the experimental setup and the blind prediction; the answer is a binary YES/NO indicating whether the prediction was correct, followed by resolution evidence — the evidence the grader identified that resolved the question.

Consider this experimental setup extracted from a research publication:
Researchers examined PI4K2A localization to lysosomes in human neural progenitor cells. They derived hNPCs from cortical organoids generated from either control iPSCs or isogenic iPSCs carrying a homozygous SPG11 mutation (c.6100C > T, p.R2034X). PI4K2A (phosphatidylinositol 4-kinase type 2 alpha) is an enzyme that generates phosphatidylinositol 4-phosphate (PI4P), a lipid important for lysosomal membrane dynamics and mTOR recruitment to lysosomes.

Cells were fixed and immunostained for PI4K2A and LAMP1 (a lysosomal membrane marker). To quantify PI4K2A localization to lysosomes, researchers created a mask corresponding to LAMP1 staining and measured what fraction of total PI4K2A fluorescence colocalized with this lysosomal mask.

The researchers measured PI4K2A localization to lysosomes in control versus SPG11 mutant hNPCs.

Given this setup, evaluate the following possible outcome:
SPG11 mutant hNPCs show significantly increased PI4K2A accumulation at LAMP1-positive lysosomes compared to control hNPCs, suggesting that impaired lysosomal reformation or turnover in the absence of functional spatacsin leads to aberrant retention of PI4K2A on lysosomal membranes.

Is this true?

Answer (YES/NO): YES